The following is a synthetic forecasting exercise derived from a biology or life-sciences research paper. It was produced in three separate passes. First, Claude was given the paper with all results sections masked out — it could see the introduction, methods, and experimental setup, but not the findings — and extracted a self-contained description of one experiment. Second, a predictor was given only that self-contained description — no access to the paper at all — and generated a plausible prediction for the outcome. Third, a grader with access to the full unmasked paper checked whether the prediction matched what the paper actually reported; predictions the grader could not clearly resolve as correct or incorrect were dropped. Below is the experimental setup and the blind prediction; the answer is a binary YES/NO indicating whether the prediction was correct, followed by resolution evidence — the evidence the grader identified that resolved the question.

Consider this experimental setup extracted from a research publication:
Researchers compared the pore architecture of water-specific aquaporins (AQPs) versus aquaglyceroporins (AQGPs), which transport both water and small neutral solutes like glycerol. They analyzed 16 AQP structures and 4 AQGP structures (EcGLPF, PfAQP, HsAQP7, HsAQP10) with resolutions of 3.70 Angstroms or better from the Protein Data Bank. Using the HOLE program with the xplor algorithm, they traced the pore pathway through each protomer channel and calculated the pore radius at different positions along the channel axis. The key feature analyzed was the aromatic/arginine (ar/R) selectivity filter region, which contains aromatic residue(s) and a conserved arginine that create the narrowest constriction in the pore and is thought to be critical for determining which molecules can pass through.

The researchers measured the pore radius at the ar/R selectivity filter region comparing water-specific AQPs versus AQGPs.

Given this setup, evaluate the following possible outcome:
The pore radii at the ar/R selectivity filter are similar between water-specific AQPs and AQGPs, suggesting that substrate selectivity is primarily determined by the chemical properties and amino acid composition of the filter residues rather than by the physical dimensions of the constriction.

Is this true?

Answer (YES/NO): NO